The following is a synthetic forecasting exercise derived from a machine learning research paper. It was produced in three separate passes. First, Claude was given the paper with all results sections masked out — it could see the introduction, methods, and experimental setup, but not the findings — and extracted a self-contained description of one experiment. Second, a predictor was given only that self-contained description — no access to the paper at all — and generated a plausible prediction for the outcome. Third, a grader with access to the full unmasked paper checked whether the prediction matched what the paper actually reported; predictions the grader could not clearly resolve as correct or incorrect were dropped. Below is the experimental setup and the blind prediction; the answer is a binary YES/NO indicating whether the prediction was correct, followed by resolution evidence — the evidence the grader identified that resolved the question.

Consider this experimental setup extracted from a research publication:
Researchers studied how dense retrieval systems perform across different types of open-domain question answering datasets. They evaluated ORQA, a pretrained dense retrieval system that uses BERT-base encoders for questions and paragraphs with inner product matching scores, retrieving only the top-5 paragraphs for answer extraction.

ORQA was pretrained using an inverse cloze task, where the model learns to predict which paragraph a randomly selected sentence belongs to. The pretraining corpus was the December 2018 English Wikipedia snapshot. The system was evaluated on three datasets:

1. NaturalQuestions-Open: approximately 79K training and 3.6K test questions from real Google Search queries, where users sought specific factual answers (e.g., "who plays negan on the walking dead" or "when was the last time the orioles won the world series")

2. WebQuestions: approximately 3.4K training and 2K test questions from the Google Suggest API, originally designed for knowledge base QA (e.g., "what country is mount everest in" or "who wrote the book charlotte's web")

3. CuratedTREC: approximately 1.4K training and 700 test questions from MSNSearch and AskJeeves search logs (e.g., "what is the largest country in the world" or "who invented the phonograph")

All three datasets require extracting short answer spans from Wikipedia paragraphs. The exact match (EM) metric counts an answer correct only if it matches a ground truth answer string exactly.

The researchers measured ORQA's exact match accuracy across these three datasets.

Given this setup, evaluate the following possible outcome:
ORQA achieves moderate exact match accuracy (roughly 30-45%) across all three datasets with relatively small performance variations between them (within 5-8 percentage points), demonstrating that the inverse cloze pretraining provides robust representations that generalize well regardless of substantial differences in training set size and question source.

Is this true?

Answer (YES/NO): YES